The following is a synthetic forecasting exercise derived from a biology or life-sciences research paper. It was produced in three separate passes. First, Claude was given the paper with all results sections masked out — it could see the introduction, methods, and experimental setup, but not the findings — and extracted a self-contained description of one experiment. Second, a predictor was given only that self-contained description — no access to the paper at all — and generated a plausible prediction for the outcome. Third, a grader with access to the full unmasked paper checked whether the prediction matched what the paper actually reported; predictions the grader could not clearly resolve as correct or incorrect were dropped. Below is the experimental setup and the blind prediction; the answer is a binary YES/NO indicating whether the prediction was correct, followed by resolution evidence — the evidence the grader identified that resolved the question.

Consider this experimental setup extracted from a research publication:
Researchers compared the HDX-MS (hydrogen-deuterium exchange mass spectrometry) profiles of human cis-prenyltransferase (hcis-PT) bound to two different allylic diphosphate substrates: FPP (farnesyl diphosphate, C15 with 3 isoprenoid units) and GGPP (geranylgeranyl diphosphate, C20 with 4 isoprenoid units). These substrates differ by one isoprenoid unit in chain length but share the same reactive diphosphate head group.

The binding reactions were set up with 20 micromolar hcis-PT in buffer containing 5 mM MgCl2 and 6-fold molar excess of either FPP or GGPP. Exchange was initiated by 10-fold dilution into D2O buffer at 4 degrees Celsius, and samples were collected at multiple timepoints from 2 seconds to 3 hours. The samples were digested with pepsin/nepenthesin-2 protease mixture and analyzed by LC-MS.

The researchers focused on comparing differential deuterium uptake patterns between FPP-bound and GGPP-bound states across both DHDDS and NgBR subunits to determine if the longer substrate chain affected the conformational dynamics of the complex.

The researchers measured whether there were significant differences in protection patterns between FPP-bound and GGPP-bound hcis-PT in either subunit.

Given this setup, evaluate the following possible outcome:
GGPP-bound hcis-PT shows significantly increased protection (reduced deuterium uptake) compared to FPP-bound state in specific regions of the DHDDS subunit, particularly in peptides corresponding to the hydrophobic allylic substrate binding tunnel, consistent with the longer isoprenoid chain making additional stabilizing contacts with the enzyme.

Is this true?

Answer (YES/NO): NO